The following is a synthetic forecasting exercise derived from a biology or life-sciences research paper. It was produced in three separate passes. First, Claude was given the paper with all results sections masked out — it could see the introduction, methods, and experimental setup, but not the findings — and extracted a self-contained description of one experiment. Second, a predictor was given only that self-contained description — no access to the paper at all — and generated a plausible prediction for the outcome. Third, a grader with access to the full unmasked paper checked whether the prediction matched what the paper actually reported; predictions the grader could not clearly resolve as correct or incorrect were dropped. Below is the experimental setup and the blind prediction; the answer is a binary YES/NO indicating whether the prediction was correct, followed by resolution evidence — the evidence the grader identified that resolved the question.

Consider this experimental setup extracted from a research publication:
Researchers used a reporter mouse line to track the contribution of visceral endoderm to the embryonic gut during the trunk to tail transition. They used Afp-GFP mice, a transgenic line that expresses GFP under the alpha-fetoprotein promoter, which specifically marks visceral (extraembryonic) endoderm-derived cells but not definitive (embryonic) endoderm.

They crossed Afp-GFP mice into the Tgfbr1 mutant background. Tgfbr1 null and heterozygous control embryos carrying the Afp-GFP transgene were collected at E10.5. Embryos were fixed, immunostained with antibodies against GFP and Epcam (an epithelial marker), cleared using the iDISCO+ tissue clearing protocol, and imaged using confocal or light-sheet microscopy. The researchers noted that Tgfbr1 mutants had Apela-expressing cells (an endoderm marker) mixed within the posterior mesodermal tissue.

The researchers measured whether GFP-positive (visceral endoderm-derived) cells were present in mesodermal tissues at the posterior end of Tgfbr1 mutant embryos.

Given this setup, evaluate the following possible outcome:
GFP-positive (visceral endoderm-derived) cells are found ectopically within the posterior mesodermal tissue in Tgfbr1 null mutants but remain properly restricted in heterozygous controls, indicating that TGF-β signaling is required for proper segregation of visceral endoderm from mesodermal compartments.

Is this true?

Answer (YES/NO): NO